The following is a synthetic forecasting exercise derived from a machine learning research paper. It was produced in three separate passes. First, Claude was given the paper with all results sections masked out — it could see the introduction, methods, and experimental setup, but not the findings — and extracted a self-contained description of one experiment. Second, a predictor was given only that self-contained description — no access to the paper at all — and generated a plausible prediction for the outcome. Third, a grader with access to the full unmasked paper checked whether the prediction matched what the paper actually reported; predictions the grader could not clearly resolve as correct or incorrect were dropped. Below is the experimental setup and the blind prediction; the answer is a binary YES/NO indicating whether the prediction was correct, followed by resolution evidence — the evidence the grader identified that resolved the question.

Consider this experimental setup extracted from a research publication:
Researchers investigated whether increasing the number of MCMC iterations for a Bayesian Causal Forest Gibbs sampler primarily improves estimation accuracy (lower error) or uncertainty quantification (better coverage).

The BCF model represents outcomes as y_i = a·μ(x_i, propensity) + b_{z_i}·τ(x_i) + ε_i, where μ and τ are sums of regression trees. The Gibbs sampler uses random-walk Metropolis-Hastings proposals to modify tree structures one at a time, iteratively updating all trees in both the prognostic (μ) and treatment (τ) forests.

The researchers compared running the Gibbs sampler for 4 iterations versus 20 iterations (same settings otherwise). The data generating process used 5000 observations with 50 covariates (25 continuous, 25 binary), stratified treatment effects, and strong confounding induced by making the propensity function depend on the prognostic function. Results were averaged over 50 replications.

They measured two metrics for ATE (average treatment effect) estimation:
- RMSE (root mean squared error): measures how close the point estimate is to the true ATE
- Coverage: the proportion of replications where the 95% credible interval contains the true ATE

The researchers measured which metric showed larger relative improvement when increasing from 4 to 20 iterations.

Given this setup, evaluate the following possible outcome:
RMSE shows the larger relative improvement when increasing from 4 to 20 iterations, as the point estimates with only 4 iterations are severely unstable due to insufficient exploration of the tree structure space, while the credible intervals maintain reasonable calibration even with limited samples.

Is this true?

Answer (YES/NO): YES